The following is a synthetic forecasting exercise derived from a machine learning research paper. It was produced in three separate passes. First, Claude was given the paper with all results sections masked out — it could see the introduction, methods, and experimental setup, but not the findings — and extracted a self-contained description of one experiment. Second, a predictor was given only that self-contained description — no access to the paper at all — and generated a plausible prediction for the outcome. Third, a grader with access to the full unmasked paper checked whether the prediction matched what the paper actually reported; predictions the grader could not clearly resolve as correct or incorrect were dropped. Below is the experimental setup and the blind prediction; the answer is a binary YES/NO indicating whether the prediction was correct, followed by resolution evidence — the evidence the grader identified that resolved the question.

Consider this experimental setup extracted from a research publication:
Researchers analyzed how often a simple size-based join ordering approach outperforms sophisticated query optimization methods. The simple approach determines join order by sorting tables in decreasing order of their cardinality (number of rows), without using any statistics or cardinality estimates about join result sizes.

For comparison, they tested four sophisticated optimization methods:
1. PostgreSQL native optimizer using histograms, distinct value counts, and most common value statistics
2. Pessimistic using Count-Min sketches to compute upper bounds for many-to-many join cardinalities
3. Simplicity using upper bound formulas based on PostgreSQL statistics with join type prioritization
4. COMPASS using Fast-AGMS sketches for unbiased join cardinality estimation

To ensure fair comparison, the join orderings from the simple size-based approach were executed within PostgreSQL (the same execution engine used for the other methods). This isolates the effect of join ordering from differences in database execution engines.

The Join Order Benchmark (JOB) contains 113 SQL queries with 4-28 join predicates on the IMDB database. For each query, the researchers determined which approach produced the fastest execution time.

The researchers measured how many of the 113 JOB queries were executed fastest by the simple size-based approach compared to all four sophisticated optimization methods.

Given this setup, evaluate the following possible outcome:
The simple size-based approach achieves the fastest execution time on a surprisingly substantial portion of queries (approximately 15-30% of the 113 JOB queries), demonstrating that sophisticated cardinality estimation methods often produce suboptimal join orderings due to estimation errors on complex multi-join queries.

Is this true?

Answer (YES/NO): NO